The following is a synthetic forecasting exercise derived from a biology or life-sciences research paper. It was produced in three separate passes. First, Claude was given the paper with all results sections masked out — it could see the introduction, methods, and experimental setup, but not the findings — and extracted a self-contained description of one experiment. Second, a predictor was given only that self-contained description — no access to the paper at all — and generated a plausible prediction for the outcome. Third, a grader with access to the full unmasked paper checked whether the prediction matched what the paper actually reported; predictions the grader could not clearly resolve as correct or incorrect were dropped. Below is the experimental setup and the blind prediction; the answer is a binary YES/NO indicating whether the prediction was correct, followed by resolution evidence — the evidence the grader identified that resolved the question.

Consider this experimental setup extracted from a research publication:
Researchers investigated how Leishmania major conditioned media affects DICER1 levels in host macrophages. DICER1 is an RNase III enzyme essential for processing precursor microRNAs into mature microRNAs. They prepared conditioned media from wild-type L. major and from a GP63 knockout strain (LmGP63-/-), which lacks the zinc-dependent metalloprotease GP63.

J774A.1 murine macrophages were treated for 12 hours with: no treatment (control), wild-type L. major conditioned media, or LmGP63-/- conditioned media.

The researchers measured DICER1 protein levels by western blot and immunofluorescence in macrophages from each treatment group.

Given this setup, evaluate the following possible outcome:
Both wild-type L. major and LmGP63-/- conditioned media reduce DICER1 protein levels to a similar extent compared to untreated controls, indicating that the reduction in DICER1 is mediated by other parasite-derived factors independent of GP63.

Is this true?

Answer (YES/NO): NO